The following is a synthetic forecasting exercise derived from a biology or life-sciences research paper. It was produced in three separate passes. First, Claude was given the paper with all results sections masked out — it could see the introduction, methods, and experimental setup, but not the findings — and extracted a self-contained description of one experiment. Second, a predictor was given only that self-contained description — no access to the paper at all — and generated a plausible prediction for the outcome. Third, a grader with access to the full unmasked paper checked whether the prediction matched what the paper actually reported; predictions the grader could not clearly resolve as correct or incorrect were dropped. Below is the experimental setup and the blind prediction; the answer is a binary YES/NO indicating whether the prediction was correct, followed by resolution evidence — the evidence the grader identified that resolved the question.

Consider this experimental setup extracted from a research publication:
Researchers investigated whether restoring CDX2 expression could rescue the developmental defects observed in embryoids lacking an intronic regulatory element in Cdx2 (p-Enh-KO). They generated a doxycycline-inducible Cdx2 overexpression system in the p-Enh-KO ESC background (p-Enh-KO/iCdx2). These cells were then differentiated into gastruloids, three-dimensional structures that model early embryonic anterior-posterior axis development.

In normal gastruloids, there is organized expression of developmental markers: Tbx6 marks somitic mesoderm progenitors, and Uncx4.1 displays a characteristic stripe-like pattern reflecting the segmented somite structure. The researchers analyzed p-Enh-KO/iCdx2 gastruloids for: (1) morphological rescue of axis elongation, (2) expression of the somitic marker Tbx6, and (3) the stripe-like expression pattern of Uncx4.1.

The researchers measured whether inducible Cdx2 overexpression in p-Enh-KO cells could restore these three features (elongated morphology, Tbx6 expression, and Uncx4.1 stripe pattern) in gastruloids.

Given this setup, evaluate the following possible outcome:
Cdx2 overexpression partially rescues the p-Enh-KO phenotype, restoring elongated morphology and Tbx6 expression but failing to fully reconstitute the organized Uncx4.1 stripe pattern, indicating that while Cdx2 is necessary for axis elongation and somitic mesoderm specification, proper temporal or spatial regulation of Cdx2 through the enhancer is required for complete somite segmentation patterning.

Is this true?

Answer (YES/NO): NO